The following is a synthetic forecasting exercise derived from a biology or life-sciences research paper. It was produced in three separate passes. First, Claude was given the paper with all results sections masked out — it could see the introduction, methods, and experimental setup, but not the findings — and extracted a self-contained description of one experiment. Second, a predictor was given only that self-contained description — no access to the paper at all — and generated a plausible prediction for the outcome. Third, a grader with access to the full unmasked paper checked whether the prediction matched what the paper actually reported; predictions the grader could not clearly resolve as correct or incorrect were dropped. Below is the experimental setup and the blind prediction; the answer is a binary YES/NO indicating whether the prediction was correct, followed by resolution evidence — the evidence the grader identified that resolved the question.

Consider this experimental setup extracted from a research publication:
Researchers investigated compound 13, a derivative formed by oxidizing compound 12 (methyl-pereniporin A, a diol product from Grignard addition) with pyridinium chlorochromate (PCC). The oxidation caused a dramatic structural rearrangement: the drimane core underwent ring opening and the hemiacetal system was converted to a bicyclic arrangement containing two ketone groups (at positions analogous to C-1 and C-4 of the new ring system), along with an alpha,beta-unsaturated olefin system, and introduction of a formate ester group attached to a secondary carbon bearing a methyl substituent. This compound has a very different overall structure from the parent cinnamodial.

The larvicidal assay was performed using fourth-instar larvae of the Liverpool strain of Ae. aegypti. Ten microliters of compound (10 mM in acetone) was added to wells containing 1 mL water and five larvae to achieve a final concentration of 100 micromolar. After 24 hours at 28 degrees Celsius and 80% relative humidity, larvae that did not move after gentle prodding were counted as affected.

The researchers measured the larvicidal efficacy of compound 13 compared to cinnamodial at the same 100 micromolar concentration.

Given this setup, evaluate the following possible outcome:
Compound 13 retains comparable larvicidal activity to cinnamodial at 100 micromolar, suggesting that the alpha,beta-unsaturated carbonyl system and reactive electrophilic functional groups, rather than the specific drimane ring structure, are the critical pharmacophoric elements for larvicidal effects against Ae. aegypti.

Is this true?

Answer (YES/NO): NO